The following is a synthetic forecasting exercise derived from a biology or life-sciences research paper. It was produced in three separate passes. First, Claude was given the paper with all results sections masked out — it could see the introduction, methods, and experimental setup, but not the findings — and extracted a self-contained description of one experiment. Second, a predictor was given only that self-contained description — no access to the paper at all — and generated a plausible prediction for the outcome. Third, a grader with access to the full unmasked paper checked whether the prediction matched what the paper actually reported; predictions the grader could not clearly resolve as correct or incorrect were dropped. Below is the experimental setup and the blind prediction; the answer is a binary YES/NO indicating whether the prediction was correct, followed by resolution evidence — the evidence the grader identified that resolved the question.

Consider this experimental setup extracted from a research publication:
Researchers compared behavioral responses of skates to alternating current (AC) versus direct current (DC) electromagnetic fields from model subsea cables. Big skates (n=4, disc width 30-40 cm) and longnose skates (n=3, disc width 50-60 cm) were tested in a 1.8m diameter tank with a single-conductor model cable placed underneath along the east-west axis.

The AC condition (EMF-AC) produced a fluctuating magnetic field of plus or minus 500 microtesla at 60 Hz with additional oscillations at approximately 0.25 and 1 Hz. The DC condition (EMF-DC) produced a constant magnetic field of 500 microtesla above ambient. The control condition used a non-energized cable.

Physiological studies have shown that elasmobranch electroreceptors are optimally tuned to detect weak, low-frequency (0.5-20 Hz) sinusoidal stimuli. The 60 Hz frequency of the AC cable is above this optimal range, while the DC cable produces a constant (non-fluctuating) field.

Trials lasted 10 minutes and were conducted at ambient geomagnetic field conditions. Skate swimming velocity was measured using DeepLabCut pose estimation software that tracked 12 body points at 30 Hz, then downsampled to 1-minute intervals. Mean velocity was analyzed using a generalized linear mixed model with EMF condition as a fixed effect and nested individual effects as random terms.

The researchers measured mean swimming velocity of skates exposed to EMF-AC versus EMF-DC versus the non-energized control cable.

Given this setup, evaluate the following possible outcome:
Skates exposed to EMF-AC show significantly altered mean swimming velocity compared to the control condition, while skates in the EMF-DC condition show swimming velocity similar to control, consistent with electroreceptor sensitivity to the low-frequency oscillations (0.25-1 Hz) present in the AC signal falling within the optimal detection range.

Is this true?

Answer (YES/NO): NO